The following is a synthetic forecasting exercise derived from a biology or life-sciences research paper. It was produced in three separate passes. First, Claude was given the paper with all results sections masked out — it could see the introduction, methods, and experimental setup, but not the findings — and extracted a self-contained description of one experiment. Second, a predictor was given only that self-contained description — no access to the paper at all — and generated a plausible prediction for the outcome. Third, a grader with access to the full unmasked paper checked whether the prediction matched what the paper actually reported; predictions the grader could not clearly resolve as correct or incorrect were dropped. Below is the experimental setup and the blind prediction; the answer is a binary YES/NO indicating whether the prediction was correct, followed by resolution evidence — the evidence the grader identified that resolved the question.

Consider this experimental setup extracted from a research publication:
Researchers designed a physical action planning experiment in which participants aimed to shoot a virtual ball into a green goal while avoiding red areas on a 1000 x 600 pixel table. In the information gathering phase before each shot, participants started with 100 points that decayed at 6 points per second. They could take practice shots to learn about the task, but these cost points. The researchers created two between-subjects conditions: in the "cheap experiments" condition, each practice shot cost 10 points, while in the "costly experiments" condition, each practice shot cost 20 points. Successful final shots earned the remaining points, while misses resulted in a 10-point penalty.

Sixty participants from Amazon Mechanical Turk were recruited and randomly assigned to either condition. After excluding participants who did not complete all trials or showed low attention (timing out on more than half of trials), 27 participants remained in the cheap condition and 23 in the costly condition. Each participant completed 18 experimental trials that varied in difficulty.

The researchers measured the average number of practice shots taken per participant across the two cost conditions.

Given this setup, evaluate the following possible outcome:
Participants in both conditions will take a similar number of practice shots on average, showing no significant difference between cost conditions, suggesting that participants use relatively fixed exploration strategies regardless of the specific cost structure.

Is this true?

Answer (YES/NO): YES